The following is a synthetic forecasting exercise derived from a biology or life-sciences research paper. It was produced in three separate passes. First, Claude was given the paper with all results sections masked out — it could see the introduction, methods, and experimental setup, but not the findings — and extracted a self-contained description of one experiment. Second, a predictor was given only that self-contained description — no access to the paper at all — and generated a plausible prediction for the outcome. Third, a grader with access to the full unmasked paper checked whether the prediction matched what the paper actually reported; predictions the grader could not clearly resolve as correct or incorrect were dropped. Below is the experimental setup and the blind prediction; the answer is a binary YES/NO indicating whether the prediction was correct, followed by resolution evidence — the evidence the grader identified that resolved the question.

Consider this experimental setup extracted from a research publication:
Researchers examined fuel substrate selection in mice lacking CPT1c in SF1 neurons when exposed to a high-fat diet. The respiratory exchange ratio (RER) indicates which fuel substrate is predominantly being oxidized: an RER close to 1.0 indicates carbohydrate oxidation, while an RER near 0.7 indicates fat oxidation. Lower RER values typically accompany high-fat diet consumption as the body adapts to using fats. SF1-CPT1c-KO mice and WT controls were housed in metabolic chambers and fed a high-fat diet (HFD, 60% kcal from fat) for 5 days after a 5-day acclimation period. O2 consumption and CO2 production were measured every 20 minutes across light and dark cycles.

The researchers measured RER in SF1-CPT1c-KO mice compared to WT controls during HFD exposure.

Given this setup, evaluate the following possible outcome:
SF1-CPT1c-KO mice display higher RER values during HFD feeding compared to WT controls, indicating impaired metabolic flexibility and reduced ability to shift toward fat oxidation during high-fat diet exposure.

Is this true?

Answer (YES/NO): YES